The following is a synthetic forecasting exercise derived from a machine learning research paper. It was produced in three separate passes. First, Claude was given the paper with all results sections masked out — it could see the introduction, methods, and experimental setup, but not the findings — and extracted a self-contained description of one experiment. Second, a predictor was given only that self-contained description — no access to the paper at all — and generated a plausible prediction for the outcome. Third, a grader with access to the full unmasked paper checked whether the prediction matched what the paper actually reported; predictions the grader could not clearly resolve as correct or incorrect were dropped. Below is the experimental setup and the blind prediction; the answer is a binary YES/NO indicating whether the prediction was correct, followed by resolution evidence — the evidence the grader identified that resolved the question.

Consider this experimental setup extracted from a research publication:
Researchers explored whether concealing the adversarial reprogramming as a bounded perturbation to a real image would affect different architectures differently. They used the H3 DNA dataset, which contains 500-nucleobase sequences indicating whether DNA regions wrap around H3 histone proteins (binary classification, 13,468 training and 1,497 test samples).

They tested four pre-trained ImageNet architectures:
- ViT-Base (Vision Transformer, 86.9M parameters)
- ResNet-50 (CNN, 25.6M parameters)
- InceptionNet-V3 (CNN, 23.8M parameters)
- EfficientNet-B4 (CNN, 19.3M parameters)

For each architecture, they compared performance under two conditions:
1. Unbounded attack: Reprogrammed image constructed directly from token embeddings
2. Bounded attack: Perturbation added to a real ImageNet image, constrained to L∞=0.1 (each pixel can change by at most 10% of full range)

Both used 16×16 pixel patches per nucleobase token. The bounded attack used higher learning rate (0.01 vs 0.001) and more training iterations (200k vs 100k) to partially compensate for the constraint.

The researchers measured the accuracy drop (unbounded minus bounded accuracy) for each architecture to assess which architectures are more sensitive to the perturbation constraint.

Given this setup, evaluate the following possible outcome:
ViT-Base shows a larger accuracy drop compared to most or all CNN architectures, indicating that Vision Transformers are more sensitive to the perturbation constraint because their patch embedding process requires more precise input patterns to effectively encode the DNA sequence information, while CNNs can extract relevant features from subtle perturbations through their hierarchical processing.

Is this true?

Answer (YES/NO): YES